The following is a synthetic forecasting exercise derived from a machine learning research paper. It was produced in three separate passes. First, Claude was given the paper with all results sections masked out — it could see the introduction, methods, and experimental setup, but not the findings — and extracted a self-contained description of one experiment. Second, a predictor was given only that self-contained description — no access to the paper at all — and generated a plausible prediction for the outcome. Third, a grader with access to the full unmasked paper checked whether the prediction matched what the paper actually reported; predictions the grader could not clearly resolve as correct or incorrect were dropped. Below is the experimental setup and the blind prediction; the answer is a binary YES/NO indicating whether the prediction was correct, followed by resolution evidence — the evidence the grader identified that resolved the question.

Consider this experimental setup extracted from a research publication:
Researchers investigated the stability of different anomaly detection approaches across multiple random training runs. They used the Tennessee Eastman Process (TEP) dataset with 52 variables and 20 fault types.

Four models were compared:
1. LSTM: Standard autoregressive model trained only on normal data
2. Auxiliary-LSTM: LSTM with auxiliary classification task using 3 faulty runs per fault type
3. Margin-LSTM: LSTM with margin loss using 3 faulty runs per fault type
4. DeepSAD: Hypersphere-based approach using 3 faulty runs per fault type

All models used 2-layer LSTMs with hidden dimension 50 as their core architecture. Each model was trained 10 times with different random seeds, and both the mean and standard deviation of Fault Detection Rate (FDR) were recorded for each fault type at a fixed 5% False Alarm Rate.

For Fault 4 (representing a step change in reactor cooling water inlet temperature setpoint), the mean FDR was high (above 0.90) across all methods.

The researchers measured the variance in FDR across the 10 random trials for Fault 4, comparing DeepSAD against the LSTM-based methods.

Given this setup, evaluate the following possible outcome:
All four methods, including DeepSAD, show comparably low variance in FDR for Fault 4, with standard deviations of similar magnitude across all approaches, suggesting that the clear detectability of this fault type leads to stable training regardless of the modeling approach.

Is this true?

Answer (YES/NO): NO